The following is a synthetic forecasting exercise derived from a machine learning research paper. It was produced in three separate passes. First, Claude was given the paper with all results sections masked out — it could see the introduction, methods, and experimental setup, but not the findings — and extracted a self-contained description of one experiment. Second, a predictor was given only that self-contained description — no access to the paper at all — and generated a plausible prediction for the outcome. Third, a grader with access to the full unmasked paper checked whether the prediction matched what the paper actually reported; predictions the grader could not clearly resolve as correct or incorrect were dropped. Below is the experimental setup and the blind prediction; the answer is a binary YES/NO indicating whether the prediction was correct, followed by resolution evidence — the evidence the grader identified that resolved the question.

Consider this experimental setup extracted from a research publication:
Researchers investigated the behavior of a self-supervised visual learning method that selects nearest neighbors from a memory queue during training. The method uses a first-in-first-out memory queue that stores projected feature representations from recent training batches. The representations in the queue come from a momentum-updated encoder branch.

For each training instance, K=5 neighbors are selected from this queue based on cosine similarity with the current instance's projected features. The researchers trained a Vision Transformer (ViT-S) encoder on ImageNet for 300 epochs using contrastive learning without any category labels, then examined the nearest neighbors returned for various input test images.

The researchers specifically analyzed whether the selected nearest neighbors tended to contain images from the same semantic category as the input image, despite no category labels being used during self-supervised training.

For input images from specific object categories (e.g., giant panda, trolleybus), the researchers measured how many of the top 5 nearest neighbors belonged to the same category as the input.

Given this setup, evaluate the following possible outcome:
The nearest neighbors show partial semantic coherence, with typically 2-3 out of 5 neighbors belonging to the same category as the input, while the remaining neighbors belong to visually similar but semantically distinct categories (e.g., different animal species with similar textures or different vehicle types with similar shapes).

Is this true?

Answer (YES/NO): NO